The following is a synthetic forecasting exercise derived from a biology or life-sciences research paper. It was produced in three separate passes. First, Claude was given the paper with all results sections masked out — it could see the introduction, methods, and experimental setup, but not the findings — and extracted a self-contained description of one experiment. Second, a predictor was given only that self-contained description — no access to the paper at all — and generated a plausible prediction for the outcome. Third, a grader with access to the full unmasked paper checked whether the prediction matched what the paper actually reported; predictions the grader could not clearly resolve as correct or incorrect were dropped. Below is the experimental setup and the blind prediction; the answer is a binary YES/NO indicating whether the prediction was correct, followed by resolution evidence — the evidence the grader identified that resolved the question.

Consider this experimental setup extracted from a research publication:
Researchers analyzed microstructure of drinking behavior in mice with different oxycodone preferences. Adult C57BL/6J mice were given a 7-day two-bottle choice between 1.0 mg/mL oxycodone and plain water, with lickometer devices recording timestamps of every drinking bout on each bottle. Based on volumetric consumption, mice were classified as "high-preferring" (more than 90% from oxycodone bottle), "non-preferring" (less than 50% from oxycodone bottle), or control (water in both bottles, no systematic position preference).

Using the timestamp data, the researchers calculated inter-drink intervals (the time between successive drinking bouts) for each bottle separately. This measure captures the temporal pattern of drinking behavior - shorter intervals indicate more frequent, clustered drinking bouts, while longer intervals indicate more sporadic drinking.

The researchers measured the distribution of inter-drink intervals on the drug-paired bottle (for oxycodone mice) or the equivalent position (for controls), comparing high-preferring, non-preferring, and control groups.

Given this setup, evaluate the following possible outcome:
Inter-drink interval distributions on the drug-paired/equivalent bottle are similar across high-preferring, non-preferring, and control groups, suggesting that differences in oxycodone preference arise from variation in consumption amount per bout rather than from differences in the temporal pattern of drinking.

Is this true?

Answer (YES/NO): NO